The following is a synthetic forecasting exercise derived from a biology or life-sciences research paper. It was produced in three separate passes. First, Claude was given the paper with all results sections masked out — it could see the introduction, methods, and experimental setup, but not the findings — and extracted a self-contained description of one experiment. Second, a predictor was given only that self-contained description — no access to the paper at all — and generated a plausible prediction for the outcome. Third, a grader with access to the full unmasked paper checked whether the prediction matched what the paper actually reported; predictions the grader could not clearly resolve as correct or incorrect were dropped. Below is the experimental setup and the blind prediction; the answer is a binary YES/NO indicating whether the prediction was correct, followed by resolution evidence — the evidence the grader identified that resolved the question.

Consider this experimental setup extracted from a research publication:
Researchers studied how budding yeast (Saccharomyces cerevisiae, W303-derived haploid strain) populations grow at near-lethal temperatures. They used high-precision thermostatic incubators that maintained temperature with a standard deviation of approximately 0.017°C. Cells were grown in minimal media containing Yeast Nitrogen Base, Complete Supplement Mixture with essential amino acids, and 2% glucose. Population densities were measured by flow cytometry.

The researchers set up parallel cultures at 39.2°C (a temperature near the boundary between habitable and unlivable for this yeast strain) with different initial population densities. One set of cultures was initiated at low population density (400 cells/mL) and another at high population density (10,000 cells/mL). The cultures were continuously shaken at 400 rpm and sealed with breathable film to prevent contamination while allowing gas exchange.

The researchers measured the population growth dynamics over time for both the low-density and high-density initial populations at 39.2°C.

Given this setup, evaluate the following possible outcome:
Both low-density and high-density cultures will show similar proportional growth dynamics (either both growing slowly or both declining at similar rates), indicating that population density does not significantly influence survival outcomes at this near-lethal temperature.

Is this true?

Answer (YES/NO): NO